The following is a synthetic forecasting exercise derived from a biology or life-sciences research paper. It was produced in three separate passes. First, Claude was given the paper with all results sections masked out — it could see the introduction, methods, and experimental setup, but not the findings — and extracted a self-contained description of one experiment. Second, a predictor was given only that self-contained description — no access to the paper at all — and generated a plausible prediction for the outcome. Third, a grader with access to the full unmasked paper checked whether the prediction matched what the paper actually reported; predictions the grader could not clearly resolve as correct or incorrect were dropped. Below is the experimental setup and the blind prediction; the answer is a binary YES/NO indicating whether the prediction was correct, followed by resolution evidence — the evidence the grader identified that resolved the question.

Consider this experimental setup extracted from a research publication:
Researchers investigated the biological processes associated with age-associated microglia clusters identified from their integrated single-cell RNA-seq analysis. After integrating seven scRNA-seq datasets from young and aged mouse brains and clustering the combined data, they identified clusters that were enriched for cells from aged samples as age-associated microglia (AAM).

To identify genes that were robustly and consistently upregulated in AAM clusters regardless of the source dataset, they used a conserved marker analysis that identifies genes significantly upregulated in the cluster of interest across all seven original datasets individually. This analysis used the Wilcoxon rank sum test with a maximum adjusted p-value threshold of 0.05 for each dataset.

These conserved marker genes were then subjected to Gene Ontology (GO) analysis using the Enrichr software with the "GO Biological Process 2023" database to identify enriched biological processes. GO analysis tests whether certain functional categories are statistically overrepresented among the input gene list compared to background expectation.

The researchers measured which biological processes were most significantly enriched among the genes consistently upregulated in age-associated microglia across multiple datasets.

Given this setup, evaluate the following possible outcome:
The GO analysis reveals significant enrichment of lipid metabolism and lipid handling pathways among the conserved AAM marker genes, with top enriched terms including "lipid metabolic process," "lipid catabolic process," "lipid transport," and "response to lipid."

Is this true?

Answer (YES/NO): NO